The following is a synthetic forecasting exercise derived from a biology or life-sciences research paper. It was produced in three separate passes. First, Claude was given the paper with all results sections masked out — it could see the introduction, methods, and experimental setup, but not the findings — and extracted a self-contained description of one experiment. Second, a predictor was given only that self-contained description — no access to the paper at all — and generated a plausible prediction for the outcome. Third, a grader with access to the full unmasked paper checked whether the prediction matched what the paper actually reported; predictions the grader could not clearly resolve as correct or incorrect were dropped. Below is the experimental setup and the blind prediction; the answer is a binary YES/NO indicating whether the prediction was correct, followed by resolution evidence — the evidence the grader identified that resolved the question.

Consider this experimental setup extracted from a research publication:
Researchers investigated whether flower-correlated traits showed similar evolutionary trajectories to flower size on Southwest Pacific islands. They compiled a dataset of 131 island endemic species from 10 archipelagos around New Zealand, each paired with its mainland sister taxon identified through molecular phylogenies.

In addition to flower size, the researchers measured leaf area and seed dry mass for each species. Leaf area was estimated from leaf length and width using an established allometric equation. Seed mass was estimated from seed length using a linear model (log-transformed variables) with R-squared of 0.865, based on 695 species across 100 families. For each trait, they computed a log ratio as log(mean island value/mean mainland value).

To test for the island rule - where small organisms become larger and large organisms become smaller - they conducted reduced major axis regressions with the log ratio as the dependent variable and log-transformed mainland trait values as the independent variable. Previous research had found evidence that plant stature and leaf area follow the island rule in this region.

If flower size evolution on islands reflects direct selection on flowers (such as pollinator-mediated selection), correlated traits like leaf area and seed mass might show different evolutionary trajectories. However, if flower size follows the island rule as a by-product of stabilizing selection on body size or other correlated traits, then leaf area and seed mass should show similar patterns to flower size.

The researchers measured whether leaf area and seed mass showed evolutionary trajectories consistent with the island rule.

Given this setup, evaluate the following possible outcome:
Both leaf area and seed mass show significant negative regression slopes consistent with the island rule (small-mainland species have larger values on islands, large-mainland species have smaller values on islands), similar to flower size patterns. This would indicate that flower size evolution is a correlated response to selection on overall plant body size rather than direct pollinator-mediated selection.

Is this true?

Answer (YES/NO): NO